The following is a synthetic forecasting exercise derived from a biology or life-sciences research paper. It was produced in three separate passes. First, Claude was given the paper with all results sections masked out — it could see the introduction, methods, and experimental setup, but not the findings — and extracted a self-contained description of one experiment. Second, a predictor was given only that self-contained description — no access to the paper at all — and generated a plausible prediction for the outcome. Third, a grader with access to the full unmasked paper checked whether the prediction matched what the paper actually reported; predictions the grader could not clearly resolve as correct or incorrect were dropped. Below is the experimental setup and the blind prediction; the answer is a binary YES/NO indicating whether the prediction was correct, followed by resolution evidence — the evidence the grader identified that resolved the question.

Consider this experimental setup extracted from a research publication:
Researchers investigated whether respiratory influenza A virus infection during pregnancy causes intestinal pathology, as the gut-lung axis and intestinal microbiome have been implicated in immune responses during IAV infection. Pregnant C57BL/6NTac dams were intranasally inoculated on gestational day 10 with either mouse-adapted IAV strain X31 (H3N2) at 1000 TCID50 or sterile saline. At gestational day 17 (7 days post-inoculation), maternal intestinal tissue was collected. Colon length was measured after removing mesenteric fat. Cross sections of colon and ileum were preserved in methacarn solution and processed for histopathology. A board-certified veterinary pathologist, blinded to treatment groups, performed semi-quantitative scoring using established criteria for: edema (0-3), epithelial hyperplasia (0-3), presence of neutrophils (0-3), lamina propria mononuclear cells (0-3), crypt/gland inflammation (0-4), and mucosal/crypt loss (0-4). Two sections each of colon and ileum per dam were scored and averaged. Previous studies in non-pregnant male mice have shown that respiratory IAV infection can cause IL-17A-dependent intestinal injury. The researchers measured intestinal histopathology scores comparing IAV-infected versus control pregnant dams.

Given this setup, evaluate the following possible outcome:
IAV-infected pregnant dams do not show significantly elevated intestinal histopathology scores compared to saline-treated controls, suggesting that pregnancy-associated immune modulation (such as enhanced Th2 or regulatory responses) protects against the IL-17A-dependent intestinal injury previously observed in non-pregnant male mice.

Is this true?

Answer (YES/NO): YES